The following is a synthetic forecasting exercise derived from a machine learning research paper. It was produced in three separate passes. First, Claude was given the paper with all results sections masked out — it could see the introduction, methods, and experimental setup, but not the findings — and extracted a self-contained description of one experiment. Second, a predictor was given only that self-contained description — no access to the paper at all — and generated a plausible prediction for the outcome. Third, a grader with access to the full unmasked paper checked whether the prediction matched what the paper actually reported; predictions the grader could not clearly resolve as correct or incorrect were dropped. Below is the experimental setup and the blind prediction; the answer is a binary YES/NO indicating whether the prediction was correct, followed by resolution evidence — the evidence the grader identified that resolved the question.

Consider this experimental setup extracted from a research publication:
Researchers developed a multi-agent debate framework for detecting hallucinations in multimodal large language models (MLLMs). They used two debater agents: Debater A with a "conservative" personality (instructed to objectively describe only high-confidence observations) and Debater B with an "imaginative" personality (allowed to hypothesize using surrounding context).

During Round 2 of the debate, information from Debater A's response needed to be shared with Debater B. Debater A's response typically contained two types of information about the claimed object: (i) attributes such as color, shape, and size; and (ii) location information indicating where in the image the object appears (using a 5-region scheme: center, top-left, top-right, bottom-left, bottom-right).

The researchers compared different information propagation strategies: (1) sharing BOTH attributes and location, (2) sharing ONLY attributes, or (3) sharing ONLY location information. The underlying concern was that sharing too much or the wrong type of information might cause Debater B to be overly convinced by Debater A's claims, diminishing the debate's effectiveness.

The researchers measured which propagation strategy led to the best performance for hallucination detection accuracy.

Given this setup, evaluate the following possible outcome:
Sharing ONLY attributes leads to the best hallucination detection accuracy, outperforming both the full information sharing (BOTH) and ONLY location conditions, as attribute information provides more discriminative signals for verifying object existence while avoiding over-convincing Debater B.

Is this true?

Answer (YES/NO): YES